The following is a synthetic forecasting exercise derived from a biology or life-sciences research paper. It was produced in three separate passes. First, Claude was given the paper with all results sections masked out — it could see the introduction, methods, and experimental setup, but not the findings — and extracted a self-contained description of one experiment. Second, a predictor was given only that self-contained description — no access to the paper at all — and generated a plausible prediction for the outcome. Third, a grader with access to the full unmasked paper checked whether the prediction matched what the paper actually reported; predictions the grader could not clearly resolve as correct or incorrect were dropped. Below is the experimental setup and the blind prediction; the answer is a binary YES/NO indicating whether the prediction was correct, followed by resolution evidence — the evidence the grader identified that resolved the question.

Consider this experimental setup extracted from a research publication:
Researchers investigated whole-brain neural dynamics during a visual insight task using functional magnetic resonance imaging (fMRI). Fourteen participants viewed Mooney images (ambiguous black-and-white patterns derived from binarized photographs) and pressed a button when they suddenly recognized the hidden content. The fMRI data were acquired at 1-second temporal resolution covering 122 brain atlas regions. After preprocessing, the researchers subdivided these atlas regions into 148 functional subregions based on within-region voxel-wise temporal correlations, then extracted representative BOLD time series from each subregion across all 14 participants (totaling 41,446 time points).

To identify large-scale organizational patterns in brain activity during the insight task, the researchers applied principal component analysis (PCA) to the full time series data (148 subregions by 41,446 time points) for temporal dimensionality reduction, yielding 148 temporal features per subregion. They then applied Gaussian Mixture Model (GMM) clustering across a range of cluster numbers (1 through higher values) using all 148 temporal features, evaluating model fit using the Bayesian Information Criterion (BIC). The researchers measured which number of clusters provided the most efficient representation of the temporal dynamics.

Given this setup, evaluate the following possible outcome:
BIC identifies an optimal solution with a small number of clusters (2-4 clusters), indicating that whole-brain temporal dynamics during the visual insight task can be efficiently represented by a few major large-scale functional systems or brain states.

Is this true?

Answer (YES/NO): YES